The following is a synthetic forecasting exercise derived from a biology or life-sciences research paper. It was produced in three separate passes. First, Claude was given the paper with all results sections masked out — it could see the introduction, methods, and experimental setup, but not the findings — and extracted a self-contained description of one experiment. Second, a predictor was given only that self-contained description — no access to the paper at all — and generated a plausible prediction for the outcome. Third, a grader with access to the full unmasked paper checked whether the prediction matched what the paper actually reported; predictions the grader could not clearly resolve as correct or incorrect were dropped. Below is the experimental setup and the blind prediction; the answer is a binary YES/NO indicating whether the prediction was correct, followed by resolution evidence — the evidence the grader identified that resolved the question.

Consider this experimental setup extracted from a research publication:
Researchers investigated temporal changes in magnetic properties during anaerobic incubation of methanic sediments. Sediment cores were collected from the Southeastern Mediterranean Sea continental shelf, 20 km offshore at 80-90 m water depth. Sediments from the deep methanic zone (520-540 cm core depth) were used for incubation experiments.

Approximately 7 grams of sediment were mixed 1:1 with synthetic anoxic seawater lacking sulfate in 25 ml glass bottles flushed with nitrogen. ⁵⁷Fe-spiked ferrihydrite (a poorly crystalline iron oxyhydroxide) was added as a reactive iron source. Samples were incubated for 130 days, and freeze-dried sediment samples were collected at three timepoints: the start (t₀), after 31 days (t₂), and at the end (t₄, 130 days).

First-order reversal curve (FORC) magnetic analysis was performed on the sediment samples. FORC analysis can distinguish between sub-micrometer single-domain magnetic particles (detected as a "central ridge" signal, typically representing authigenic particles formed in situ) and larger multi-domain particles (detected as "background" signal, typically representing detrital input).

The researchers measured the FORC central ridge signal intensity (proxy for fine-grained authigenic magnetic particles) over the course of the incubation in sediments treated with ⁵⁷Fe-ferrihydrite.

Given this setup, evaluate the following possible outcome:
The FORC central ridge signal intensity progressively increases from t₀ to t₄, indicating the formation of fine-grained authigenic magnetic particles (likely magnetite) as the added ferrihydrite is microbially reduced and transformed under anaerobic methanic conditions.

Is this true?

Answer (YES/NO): YES